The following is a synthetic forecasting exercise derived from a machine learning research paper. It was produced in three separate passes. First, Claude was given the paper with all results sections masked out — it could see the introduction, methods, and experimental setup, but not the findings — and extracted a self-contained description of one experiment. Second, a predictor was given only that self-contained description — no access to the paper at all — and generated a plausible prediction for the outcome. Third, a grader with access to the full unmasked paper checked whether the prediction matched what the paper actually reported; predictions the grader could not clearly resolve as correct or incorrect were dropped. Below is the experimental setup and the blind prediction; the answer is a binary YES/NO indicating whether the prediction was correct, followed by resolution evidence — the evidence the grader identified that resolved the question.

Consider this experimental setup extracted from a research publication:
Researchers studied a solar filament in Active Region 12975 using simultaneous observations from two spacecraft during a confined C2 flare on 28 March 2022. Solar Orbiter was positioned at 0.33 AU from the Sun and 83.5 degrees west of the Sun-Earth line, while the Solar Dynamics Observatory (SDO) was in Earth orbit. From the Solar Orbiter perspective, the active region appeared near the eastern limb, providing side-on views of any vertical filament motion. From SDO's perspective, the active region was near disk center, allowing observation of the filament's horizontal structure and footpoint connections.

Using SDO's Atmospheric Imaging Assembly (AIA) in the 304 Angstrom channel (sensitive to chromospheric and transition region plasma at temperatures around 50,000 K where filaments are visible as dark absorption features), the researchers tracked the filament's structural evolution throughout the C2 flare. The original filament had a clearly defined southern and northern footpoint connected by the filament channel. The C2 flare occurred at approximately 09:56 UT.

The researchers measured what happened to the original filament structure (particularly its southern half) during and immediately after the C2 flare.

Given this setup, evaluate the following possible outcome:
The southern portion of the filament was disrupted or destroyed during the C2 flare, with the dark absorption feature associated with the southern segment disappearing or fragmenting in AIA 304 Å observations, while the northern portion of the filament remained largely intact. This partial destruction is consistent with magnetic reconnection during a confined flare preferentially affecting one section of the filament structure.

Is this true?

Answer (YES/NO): YES